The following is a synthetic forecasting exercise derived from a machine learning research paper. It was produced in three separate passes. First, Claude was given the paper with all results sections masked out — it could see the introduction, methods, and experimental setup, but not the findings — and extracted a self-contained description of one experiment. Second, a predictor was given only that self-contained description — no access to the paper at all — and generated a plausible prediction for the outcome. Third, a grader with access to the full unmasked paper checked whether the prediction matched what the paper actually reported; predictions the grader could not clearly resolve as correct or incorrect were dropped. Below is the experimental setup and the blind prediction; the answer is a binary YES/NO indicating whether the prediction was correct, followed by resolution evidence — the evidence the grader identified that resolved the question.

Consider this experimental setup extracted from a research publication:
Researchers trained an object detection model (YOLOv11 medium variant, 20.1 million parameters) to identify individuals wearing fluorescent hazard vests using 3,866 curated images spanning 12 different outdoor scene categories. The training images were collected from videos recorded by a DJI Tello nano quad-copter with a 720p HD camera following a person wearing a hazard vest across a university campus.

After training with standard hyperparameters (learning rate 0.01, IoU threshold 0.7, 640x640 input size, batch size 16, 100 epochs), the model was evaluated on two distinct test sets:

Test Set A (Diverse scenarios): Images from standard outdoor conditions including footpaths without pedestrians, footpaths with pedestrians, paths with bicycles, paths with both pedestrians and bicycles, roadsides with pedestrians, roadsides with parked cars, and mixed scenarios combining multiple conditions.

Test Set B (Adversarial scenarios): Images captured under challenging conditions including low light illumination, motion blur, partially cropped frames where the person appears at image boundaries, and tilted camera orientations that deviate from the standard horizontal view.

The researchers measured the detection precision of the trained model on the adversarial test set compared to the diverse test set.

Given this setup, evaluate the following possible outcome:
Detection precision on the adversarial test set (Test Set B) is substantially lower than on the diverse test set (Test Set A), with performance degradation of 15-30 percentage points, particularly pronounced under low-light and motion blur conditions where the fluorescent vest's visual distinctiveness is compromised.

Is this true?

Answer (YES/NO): NO